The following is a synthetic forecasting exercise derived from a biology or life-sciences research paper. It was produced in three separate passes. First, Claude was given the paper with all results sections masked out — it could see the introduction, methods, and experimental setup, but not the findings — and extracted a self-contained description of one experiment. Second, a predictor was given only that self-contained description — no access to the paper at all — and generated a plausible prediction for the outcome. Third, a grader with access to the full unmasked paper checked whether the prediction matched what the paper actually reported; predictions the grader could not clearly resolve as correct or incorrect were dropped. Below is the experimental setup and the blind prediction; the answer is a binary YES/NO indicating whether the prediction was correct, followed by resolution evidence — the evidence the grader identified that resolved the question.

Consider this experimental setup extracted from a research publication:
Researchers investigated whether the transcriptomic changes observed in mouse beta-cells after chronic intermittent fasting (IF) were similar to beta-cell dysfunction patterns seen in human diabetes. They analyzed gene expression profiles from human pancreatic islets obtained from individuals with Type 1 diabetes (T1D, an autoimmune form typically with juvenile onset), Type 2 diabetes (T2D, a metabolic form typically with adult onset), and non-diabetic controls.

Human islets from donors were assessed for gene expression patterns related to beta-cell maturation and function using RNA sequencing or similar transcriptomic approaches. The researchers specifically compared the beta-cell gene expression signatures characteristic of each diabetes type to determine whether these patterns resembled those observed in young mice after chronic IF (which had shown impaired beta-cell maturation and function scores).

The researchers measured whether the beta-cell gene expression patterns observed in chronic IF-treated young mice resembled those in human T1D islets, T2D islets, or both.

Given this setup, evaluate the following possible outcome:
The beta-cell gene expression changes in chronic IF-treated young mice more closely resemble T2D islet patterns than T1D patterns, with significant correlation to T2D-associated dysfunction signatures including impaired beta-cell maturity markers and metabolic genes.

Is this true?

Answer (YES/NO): NO